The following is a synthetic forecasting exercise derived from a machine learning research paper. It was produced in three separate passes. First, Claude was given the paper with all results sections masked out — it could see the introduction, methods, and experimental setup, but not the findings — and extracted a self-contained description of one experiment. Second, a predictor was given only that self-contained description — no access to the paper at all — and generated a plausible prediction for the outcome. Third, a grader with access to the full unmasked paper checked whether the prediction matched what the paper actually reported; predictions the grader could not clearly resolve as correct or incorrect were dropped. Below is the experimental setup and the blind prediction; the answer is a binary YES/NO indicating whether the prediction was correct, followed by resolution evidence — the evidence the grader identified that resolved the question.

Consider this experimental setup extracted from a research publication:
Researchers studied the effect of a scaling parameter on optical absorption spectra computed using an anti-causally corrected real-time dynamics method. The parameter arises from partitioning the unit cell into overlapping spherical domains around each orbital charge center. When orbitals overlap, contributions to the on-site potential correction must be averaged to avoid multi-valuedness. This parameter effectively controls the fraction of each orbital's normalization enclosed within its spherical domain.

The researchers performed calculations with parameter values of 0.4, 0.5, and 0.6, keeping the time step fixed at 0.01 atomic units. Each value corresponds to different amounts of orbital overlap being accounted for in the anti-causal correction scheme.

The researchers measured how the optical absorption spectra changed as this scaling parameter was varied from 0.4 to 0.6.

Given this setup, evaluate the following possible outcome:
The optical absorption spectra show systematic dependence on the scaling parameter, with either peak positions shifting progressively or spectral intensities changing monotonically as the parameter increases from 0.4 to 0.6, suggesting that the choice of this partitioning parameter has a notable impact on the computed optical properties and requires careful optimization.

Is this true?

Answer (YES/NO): YES